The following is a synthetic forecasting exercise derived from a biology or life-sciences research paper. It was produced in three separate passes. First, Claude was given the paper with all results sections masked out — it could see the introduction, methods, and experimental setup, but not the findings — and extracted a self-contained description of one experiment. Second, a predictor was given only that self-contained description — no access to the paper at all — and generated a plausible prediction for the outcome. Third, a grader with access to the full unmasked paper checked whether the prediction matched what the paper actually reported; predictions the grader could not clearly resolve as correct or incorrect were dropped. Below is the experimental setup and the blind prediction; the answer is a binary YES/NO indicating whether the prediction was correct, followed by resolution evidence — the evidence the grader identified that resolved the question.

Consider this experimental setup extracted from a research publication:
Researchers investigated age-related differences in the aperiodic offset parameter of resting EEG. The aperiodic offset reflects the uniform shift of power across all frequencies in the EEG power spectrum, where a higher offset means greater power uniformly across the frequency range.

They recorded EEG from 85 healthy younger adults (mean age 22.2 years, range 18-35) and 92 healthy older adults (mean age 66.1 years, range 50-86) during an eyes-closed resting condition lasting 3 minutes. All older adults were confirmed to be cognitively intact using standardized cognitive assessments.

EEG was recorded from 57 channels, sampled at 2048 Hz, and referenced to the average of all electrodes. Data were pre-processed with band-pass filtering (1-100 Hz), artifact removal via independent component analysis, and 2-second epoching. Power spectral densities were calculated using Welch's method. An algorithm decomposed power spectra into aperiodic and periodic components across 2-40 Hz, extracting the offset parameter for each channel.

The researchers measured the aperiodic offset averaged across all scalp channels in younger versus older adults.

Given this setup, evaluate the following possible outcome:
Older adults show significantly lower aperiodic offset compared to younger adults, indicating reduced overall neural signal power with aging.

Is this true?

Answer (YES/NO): YES